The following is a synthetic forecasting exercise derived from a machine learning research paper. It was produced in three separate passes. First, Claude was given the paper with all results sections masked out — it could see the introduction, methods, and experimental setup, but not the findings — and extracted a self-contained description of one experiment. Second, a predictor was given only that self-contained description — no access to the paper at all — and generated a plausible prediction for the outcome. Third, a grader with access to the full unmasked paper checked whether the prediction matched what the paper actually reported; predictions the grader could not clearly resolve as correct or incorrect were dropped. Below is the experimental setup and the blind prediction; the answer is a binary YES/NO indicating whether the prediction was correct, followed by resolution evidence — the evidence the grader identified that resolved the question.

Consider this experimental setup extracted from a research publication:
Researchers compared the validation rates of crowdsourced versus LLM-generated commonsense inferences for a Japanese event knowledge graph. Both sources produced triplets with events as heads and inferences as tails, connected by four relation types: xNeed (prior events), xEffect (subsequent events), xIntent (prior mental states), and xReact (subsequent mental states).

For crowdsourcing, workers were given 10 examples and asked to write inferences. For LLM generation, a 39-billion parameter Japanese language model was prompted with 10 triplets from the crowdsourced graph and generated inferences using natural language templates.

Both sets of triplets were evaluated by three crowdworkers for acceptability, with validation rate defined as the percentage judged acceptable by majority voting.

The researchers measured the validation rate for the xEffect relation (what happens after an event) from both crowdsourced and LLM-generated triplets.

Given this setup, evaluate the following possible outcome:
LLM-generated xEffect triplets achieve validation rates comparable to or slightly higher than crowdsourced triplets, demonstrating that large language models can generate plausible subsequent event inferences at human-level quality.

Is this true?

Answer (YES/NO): NO